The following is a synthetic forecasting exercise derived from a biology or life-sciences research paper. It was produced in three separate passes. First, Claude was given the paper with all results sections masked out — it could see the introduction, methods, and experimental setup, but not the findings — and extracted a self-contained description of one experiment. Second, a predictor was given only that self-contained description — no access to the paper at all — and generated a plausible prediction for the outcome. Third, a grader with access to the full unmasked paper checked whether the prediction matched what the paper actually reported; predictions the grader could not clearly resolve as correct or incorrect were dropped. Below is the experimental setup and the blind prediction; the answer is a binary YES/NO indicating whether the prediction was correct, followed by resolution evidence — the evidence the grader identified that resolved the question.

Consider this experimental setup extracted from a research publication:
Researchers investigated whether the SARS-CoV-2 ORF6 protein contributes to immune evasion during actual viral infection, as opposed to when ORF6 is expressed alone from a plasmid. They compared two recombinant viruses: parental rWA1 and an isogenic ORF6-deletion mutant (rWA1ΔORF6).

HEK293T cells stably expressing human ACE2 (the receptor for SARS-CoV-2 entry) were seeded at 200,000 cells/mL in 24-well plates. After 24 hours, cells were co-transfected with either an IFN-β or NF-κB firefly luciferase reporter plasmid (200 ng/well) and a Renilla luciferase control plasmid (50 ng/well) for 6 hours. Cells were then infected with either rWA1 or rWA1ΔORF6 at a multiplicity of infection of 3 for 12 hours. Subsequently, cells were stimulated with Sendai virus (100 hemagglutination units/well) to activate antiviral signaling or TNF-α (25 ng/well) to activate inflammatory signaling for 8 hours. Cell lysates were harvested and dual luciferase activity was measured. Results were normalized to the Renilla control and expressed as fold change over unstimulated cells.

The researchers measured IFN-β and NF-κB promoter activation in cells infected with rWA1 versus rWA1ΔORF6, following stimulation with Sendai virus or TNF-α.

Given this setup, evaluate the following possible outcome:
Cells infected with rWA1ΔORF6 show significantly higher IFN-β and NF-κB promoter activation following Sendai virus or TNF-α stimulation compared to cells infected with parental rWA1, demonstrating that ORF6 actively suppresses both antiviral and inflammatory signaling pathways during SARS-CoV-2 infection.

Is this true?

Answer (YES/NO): YES